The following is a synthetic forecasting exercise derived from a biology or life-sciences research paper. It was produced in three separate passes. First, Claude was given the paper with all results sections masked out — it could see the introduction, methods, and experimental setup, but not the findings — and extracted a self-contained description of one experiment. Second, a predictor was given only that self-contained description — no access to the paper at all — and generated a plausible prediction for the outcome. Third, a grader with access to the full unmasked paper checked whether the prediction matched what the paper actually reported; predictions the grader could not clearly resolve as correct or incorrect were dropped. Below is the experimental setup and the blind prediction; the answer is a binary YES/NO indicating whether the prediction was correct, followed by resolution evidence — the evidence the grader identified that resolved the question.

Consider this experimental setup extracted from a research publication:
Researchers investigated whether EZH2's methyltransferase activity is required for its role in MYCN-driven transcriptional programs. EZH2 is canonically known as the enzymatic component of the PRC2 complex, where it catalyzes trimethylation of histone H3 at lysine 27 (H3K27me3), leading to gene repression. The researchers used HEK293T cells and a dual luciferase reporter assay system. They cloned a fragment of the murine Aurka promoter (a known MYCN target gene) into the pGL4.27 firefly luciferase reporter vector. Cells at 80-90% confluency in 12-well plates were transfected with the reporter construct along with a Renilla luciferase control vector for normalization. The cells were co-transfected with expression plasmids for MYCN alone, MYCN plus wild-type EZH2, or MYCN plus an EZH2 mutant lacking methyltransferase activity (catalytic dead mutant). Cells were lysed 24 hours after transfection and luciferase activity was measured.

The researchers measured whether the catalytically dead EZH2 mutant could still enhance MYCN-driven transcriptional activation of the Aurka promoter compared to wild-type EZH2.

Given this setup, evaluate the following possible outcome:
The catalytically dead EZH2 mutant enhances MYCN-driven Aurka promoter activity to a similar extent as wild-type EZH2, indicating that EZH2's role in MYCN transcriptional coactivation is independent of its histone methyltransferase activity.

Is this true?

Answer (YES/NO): YES